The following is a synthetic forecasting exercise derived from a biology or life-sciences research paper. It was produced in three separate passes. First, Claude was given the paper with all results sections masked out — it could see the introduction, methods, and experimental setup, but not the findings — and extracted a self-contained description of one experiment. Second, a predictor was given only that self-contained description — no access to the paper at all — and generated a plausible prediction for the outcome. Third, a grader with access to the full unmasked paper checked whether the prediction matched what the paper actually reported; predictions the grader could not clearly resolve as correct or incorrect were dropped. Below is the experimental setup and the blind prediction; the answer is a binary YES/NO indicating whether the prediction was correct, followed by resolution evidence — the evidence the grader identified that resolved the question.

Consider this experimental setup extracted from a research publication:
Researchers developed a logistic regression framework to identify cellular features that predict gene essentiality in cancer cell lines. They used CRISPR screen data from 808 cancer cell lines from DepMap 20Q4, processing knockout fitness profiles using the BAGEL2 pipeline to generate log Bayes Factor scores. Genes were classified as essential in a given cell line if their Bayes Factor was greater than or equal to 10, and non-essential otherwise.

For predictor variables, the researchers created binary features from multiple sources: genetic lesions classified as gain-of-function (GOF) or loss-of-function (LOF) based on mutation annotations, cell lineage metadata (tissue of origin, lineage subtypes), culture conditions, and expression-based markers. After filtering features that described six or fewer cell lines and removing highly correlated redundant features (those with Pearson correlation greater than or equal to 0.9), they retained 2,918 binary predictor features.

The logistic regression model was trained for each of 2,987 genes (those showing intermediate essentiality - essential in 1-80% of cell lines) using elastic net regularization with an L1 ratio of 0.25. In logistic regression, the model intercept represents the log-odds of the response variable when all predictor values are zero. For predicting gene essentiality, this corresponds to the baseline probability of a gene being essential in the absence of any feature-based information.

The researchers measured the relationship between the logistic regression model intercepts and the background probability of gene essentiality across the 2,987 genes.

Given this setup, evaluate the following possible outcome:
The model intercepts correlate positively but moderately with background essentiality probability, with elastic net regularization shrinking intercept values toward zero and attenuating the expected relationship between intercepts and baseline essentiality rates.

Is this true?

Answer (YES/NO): NO